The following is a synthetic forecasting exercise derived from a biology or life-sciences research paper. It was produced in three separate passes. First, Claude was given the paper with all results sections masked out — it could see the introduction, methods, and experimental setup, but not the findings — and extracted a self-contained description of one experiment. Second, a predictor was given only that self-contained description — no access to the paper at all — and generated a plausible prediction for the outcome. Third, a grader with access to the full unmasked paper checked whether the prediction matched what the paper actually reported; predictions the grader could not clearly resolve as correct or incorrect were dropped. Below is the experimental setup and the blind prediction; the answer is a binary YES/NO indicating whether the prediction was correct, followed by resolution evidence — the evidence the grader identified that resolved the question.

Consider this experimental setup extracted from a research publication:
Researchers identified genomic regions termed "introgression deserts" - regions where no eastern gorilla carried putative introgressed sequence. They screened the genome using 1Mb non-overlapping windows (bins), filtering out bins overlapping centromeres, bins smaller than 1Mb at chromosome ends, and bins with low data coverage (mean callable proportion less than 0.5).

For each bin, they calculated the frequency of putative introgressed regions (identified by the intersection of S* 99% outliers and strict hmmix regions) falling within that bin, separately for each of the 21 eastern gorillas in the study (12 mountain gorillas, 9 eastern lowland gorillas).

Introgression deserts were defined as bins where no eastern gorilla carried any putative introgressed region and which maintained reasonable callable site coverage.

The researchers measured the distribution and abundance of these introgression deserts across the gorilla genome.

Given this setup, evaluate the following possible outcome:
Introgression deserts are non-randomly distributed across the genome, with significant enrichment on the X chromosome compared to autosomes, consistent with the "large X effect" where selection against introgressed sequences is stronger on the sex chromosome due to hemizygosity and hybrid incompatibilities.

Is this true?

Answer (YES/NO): YES